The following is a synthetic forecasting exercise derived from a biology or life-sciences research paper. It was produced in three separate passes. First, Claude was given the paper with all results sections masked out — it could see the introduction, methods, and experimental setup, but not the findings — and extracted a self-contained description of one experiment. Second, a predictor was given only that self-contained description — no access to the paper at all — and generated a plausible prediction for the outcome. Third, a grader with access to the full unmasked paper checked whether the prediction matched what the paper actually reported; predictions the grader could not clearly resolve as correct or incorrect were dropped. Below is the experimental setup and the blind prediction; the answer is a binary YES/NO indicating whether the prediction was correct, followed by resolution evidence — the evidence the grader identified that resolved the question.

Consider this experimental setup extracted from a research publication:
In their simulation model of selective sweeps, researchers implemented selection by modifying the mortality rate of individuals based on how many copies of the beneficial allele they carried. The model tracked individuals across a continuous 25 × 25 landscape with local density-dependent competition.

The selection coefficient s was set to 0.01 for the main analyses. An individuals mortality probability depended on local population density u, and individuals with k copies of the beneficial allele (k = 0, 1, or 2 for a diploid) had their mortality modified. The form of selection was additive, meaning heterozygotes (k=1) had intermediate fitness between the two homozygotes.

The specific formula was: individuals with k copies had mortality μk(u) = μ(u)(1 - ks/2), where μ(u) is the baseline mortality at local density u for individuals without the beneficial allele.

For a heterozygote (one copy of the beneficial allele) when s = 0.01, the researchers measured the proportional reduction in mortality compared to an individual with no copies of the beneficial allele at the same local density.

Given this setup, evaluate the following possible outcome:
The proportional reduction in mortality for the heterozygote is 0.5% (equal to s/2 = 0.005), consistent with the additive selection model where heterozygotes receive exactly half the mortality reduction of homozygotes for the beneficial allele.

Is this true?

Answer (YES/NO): YES